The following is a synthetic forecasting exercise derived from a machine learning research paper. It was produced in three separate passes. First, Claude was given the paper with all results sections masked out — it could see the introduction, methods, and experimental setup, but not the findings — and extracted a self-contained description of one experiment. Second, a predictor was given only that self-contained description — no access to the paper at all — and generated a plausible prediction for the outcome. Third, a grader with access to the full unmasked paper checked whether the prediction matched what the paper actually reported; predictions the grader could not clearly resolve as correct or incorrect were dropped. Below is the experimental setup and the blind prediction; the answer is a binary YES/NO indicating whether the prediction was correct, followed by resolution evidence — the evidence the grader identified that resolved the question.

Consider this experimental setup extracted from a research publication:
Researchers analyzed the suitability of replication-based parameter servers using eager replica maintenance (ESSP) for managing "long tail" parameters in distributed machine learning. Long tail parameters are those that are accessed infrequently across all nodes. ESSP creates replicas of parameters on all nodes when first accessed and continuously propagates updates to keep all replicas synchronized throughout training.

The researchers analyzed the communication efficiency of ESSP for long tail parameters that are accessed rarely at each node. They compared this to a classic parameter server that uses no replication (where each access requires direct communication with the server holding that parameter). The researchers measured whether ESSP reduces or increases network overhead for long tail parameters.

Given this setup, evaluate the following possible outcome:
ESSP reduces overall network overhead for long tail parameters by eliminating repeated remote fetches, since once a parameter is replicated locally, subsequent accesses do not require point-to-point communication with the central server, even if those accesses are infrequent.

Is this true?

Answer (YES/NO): NO